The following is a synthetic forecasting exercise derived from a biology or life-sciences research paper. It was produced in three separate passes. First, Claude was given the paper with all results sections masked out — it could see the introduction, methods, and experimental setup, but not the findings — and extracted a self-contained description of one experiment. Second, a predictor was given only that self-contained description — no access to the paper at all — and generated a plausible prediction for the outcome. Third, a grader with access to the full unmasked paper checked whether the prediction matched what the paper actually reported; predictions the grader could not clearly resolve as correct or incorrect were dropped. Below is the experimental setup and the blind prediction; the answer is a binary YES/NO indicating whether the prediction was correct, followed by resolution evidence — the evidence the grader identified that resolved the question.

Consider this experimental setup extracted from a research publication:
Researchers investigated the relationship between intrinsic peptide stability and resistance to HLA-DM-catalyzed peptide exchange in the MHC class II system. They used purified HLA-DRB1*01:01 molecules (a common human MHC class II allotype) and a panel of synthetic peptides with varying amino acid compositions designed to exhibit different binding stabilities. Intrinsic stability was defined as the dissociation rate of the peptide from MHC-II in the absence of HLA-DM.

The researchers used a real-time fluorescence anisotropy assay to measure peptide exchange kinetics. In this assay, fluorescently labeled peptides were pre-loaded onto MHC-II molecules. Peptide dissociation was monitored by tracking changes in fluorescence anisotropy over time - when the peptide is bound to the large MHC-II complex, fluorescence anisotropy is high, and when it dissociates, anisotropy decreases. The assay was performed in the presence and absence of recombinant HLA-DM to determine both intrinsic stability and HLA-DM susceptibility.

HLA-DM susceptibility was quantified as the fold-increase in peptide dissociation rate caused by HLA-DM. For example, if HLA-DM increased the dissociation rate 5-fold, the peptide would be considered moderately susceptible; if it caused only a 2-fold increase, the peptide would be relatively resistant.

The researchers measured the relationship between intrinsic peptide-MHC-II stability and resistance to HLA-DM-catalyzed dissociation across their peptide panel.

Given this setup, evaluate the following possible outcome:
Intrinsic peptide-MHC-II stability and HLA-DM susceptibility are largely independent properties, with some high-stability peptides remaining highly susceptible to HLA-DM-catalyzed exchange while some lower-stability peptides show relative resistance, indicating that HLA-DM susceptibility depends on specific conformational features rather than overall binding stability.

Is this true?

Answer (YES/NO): YES